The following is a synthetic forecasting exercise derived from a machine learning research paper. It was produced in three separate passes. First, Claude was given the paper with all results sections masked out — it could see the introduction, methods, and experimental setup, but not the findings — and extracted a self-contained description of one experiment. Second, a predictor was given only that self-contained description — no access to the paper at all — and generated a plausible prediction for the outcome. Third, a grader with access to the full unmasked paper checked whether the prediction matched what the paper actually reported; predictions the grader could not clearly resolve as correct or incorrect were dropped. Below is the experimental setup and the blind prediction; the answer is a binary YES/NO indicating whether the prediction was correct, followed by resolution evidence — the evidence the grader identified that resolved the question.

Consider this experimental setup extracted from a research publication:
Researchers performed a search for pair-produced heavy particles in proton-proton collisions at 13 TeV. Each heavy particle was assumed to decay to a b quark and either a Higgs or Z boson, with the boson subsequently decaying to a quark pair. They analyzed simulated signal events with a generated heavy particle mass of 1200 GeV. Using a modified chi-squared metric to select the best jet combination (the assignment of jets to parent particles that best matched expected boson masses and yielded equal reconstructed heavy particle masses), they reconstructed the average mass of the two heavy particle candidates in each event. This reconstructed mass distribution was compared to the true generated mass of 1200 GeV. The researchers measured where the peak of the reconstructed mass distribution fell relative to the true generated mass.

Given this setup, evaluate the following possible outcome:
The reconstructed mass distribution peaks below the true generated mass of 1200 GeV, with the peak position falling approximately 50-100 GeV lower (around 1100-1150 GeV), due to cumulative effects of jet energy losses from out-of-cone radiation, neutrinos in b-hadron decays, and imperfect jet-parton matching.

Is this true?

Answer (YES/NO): YES